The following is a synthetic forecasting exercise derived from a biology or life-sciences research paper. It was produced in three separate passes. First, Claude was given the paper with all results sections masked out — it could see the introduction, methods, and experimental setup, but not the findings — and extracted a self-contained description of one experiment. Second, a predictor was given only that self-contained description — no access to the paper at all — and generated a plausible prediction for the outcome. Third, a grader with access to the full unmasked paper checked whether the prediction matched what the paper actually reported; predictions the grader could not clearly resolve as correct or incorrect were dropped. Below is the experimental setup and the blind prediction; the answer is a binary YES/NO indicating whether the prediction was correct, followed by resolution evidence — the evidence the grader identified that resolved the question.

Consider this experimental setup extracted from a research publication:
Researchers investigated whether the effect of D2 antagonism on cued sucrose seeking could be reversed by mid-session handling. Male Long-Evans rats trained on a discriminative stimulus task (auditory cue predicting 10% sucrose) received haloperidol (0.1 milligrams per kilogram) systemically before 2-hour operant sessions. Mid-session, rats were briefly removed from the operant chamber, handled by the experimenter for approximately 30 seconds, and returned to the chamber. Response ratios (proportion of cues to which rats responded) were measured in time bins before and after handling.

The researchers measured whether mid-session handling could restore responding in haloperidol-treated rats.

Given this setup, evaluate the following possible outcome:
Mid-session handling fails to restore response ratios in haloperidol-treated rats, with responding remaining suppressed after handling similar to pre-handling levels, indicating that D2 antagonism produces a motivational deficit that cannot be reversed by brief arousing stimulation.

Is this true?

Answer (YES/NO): NO